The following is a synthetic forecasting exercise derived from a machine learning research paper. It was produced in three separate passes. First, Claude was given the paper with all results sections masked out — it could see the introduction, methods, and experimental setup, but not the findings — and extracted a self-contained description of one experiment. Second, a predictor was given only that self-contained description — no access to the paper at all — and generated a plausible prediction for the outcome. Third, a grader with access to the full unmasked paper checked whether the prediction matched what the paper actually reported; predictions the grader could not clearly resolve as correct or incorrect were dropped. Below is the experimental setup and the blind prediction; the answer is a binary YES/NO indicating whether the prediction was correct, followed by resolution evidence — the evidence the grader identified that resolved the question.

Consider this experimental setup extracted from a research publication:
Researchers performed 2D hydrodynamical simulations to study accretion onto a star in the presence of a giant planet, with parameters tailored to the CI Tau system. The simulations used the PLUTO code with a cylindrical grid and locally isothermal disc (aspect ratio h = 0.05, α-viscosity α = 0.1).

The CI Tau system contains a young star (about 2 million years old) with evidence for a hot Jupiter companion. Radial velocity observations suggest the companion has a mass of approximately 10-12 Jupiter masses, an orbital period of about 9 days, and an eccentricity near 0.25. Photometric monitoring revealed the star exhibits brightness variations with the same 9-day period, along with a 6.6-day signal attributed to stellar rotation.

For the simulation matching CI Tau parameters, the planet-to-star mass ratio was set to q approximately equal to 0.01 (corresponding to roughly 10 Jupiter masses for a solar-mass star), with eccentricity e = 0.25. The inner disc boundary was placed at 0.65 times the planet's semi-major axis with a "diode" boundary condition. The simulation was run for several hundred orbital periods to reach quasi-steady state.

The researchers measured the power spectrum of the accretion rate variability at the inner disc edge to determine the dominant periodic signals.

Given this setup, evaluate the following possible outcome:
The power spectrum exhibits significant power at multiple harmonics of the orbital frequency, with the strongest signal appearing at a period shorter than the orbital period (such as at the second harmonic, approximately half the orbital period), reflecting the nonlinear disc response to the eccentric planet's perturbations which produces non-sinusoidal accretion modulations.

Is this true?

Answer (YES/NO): NO